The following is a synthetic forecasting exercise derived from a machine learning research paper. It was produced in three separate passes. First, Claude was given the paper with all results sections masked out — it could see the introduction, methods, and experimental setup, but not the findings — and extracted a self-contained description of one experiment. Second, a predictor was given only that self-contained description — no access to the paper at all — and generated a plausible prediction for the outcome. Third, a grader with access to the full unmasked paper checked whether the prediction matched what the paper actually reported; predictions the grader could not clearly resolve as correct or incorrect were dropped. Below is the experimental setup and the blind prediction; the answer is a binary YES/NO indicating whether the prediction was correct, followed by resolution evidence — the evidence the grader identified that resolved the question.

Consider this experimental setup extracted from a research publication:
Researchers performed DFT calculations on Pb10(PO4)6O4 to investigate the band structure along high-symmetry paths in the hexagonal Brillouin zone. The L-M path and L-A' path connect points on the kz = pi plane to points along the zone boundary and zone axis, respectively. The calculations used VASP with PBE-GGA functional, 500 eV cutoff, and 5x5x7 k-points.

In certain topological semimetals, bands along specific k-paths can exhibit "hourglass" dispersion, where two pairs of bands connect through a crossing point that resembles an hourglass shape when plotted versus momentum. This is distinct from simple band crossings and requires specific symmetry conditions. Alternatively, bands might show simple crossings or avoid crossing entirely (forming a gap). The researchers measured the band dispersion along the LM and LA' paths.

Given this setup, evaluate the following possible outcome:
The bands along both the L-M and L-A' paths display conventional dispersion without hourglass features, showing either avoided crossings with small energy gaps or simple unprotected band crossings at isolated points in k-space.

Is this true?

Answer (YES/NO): NO